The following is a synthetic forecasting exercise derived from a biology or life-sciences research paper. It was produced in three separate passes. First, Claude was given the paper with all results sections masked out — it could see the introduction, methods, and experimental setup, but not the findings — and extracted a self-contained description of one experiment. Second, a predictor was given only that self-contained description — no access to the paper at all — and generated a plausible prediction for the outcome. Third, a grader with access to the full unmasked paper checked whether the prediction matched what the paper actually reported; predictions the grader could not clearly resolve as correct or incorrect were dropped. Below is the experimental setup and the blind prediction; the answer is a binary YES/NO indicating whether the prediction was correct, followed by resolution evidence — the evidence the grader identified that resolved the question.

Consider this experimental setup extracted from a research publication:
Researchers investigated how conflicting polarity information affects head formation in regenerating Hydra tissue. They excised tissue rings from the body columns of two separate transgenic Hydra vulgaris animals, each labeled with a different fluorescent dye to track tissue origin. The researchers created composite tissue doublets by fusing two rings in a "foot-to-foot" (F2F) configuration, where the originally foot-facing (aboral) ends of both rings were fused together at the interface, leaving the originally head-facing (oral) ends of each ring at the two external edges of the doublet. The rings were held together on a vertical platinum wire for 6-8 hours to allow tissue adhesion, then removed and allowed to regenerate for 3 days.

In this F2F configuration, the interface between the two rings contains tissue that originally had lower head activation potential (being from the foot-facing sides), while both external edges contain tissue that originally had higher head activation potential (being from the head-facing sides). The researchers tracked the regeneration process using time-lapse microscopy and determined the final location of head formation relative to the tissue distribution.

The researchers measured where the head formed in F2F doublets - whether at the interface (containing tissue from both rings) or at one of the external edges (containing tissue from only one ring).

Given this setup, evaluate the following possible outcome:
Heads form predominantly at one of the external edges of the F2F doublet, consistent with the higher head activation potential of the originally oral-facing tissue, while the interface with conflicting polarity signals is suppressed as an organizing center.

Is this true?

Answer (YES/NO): YES